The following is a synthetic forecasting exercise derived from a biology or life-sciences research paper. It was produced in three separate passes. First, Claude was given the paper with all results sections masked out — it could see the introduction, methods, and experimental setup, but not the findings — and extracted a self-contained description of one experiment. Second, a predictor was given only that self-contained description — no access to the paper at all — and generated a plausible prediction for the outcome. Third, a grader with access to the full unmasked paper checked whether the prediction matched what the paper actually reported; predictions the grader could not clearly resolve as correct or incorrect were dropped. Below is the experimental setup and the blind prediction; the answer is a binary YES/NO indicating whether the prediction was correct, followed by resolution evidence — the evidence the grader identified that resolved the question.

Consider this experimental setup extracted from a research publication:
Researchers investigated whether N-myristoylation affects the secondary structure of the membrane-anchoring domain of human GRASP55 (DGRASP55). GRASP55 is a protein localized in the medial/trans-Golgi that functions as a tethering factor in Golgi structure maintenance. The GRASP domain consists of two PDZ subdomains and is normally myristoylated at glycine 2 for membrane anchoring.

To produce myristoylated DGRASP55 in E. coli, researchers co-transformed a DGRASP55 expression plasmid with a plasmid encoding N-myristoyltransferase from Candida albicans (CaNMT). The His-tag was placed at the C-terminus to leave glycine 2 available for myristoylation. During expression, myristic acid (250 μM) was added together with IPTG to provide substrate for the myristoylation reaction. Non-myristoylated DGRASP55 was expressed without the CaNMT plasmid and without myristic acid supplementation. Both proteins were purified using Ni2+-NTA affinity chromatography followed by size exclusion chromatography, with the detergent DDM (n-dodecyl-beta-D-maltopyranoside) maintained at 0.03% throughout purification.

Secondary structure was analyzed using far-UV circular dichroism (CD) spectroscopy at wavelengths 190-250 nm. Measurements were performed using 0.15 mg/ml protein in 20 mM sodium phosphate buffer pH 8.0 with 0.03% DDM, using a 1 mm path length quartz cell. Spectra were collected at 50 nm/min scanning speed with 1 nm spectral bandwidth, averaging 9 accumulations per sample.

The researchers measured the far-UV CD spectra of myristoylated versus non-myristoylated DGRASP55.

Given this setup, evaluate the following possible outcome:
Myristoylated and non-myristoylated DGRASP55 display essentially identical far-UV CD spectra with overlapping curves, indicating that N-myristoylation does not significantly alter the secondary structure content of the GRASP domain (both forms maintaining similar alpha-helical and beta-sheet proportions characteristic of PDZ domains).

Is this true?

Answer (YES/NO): YES